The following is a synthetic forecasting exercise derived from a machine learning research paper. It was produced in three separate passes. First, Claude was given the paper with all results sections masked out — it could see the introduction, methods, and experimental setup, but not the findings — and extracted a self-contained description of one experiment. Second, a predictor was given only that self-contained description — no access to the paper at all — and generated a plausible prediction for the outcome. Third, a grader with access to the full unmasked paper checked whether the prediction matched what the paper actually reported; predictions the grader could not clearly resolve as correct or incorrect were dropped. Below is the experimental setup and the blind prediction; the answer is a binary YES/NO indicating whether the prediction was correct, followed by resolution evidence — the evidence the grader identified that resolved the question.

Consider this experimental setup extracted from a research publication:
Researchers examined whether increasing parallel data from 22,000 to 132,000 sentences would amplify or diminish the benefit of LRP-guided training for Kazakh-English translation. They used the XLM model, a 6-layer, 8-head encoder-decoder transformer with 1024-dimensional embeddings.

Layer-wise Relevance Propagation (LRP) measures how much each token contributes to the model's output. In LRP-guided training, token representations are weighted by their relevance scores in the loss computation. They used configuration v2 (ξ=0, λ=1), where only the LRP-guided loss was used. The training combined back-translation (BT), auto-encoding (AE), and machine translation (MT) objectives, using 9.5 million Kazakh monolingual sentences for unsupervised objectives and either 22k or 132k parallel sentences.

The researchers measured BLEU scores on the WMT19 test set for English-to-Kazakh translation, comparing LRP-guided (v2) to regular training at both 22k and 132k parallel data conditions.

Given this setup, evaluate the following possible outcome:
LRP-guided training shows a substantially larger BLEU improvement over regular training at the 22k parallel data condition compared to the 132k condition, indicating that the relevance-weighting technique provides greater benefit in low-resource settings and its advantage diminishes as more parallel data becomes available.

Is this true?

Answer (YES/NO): NO